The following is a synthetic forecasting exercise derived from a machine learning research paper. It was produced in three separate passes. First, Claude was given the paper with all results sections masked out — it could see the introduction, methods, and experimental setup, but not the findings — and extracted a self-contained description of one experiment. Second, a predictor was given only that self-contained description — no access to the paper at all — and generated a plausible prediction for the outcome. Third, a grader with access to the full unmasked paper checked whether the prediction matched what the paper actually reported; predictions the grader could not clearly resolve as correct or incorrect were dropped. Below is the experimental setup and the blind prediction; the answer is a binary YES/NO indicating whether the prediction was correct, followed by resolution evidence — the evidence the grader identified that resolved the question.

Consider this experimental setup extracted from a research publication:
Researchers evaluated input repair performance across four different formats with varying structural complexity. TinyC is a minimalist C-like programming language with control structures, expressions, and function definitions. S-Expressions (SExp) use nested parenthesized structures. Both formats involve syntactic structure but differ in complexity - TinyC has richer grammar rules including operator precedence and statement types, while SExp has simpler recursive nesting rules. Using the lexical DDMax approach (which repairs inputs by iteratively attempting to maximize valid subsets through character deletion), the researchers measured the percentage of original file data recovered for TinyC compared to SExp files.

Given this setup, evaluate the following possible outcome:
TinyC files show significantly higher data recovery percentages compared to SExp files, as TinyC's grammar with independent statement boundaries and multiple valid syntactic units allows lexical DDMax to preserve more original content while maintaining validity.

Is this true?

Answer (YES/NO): NO